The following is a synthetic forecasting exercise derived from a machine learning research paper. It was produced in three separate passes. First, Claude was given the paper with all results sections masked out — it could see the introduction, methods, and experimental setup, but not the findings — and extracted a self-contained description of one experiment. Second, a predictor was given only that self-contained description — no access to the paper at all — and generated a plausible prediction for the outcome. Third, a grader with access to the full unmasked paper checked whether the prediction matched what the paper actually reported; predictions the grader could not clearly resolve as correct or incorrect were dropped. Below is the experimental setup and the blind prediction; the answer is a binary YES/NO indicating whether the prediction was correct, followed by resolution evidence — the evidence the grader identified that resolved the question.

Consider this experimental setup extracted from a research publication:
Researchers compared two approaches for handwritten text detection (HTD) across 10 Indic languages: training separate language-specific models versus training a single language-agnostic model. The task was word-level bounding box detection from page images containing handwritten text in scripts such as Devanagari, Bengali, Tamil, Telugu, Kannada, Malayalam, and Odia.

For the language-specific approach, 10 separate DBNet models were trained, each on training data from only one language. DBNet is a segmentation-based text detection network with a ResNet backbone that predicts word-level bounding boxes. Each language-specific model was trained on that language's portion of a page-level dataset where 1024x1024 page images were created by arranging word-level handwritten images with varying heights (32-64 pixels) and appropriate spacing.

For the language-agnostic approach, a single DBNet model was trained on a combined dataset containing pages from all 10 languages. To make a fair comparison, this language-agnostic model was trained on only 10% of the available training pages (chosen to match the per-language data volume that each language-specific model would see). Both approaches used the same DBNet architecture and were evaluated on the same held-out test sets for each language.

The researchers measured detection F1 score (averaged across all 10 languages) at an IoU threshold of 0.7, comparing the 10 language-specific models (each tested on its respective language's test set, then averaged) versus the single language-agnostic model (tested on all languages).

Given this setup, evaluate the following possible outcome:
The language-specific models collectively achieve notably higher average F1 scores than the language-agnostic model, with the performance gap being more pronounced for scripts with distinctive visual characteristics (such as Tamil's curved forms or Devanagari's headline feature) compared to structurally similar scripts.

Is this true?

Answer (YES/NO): NO